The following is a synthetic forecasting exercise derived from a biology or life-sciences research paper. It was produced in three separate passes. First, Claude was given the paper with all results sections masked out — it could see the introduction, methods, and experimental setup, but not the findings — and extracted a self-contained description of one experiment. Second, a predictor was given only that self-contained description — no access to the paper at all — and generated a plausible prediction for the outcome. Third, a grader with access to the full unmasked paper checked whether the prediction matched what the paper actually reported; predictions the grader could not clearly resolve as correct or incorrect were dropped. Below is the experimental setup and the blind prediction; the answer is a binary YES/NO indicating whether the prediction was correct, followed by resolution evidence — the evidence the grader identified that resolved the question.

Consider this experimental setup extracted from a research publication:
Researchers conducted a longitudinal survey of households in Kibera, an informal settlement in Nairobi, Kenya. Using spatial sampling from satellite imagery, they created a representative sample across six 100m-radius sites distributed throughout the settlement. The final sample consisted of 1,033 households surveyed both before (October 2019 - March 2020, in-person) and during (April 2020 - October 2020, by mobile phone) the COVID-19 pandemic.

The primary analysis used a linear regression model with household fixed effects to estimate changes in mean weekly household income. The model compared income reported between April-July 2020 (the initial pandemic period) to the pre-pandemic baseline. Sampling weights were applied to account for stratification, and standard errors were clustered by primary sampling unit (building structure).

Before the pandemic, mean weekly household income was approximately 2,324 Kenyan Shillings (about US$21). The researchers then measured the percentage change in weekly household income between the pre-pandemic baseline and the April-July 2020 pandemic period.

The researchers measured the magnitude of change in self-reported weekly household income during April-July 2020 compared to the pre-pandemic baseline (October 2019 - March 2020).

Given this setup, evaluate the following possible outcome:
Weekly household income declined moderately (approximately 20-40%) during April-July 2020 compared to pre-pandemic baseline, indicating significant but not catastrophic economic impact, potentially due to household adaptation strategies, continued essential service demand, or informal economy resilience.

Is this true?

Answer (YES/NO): NO